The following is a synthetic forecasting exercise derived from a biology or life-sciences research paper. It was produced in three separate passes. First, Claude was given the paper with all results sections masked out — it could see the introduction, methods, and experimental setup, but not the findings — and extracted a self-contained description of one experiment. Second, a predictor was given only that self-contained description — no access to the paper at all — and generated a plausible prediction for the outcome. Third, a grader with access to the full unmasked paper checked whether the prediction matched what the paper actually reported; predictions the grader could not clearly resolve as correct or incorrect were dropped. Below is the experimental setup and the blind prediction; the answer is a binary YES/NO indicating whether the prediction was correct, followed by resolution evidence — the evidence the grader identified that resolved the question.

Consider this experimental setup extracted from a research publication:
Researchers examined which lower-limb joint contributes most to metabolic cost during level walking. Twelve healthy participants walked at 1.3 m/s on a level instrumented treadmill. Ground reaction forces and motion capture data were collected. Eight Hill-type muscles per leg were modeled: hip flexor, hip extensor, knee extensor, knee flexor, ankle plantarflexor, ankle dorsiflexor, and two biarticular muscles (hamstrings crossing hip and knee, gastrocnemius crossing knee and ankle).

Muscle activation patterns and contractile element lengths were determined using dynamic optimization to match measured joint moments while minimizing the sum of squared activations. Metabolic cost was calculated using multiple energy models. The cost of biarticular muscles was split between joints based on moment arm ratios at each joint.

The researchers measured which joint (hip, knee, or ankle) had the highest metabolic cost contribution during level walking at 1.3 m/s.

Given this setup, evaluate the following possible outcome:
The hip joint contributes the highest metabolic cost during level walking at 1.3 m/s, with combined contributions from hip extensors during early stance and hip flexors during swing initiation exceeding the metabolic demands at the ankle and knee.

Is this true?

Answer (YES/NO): NO